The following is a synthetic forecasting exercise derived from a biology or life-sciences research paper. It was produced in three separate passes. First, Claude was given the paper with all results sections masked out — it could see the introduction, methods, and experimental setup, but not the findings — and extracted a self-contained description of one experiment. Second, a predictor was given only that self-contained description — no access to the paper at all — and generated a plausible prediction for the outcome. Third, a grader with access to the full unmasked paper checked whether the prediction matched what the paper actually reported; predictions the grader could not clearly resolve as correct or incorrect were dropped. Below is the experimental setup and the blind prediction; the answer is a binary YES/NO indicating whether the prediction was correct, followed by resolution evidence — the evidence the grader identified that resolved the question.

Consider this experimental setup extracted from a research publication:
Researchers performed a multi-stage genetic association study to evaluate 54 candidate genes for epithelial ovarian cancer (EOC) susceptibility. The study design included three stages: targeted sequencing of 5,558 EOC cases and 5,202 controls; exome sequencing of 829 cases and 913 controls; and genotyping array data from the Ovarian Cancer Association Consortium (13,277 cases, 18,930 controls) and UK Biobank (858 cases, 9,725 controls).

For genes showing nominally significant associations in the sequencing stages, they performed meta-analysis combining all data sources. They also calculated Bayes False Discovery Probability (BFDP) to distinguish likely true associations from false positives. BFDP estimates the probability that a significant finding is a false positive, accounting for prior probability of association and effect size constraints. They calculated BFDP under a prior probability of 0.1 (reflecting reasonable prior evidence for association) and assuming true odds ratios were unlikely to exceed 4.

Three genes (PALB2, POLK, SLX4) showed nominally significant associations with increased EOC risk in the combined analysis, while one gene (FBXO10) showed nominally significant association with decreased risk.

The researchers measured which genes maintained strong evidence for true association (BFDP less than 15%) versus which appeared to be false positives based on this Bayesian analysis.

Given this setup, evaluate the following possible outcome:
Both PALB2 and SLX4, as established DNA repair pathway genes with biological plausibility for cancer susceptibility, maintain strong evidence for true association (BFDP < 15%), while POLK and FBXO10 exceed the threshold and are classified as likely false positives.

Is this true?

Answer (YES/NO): NO